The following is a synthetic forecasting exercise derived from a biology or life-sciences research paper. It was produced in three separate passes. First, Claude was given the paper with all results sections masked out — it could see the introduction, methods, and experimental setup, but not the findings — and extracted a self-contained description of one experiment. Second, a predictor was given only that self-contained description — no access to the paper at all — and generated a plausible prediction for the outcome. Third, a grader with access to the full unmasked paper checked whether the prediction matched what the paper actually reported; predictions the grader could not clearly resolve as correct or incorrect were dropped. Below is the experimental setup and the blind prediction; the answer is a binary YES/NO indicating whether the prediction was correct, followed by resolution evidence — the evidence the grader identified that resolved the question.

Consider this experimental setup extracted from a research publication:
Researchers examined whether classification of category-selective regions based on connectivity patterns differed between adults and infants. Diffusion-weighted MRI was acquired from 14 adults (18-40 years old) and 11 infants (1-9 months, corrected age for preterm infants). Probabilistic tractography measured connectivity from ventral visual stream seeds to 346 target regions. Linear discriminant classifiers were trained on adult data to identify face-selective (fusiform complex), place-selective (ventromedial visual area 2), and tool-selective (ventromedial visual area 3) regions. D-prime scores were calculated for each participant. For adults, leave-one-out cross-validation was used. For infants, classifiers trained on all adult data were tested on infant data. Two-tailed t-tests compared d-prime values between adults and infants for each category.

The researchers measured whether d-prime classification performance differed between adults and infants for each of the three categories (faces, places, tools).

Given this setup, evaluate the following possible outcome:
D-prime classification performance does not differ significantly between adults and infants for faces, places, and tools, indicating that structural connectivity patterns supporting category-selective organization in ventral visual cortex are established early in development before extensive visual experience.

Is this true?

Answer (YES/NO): NO